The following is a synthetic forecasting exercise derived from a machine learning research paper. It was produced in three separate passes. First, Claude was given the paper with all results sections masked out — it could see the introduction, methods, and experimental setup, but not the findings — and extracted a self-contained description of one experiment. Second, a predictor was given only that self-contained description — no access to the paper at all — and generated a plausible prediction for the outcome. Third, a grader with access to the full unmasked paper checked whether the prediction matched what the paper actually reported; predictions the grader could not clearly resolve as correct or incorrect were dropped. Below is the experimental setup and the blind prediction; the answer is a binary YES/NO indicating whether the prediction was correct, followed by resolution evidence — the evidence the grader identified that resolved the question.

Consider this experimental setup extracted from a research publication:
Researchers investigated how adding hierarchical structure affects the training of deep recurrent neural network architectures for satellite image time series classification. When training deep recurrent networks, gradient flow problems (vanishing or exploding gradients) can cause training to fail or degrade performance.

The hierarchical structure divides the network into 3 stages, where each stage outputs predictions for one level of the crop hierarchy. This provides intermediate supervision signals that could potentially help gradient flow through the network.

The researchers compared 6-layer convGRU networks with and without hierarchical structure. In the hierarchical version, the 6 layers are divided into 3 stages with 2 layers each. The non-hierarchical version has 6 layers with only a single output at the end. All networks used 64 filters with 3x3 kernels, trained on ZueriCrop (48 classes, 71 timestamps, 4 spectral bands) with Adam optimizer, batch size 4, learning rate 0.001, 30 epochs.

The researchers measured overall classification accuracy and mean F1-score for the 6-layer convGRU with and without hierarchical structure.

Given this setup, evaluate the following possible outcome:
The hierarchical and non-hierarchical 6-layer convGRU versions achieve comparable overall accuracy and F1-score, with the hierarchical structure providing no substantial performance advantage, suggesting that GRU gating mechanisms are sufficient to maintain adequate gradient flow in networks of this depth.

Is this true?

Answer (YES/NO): NO